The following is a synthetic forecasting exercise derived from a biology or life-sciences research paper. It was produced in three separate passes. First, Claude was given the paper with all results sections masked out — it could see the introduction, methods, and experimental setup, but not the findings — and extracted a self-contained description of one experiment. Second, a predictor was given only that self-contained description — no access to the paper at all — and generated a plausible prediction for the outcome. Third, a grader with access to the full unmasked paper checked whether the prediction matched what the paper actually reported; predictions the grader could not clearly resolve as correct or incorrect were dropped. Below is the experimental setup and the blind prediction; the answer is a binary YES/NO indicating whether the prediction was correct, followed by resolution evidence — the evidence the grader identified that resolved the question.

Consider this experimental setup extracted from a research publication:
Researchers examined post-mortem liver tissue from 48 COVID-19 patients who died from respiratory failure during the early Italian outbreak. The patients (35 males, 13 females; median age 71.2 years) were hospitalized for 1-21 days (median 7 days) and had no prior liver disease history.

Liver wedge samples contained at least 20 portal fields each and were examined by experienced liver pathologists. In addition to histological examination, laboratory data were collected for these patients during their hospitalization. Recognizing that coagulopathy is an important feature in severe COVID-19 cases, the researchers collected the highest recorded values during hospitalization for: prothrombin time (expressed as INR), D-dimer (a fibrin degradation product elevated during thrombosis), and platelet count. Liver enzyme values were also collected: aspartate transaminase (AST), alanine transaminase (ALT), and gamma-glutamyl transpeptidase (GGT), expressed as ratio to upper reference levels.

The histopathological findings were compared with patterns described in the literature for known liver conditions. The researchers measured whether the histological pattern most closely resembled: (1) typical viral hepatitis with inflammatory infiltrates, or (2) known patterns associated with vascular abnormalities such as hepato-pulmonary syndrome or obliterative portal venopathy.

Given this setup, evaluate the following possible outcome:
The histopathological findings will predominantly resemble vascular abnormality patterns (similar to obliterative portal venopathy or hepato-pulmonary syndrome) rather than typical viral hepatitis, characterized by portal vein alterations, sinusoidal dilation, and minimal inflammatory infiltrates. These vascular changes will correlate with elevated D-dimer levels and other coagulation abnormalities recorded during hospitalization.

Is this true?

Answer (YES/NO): YES